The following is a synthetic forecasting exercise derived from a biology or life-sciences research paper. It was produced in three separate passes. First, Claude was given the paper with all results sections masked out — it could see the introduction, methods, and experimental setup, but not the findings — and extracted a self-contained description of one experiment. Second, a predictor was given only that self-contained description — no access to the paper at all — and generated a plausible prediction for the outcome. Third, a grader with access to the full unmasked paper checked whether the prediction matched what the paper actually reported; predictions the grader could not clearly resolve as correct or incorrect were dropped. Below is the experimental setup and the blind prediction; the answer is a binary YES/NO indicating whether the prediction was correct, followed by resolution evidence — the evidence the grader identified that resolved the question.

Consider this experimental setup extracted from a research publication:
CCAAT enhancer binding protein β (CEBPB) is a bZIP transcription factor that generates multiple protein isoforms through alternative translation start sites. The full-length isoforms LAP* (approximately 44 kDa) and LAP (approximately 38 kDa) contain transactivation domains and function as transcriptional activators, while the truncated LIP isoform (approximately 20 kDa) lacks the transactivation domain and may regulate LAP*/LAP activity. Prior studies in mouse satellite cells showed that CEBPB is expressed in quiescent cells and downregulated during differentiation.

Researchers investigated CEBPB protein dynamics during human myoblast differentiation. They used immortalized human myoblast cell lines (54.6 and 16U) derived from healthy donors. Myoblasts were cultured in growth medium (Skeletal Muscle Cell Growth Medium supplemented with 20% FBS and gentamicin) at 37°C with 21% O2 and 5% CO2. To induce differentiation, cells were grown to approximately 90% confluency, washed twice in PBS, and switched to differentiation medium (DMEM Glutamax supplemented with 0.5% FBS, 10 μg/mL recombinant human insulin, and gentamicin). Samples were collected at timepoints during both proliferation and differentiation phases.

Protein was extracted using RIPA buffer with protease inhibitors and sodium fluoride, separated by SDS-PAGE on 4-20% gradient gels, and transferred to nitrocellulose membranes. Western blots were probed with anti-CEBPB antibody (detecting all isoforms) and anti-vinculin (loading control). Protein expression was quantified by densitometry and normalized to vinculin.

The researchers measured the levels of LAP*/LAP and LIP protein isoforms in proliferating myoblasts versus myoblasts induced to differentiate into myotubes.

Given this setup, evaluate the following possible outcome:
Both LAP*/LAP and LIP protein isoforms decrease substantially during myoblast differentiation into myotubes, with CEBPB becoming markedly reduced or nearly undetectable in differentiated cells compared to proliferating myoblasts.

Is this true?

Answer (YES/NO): NO